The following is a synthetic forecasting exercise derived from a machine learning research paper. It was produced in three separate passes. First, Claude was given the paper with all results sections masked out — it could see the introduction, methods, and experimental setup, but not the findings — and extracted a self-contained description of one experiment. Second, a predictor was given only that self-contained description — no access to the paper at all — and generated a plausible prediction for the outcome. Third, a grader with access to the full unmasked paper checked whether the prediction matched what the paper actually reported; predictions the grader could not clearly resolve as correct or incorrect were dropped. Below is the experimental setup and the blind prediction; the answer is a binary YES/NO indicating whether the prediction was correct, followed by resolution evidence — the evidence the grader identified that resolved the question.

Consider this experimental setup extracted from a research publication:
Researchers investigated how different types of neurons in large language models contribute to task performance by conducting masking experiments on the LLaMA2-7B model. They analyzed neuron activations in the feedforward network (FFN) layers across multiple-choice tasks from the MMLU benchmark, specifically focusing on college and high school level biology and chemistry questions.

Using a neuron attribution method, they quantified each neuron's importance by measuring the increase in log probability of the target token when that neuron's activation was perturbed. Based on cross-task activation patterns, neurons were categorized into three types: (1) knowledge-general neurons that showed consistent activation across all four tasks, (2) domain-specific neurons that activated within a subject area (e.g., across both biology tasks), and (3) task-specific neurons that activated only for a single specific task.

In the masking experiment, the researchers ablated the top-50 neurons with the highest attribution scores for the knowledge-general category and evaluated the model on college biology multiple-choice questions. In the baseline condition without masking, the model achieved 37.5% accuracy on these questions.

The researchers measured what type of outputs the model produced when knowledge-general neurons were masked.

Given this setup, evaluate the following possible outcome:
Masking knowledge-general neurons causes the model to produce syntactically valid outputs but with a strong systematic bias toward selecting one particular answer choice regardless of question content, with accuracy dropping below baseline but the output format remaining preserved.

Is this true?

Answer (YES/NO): NO